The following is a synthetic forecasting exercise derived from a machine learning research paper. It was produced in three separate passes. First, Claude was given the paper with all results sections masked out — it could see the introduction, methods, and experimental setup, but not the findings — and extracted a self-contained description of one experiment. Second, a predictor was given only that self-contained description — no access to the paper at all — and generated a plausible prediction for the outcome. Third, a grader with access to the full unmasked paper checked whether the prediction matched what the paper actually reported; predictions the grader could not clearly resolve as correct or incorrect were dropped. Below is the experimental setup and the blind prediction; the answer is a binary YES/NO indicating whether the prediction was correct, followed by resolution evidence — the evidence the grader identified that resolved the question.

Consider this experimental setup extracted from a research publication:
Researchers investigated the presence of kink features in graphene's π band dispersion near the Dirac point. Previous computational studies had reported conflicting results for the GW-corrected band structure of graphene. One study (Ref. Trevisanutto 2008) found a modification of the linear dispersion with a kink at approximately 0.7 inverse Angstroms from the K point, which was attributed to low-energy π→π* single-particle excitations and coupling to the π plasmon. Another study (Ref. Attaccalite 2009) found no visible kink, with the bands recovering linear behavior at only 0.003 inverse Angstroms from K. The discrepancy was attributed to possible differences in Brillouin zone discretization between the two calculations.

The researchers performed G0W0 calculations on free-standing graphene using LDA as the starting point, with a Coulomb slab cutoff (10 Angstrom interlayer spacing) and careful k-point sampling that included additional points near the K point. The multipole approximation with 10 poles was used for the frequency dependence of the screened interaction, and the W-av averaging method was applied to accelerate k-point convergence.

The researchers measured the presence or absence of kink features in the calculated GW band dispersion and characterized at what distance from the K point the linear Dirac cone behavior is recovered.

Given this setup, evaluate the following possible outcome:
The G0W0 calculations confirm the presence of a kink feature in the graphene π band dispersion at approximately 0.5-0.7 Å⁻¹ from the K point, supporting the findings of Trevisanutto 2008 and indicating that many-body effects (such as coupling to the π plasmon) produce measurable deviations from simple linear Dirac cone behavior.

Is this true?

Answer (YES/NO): NO